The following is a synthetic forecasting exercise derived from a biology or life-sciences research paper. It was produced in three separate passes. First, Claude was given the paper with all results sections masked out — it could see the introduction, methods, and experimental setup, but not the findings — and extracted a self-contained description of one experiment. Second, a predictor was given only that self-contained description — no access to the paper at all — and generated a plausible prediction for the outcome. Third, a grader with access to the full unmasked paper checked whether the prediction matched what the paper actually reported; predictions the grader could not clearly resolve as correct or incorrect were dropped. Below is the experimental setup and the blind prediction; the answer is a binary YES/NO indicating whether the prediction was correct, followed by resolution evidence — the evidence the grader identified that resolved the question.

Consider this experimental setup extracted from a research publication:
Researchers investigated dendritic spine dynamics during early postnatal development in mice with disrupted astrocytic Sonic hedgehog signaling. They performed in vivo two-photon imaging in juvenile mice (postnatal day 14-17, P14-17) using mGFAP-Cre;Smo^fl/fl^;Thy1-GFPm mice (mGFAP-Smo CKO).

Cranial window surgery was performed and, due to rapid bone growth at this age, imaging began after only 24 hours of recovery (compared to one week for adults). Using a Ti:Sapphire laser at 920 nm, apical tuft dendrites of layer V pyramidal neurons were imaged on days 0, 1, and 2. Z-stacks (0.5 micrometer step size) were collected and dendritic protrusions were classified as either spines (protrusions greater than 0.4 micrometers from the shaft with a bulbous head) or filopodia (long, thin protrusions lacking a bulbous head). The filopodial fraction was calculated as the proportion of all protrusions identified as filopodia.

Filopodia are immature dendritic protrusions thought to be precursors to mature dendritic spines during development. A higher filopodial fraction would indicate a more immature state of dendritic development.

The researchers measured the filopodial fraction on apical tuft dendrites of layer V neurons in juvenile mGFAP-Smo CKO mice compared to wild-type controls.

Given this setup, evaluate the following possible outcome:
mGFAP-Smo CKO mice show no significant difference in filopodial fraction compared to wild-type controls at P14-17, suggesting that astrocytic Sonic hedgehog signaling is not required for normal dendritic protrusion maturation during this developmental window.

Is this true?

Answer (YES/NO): NO